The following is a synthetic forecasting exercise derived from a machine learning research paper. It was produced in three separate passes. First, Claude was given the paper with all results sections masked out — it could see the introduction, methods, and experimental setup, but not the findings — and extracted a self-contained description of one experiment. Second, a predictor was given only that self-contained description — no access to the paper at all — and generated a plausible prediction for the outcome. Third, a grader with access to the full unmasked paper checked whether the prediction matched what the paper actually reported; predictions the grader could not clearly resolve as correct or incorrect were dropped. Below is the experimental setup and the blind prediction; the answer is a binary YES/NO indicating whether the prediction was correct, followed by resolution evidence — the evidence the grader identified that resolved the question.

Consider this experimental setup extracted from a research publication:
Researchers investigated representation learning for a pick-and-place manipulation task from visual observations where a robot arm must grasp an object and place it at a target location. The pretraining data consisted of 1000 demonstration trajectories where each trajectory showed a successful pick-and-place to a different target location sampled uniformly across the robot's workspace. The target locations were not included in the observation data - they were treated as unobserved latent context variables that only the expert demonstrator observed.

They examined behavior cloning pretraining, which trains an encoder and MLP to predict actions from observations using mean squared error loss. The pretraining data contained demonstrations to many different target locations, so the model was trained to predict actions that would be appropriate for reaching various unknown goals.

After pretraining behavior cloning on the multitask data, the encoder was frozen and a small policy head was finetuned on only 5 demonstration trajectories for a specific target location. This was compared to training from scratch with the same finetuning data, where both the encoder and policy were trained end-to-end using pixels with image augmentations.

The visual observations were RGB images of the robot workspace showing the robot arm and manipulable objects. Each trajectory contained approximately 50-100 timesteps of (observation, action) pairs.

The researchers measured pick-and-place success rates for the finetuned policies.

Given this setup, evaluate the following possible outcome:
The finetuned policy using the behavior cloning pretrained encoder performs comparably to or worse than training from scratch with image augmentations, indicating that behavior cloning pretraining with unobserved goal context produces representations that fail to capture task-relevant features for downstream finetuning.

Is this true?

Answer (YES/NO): YES